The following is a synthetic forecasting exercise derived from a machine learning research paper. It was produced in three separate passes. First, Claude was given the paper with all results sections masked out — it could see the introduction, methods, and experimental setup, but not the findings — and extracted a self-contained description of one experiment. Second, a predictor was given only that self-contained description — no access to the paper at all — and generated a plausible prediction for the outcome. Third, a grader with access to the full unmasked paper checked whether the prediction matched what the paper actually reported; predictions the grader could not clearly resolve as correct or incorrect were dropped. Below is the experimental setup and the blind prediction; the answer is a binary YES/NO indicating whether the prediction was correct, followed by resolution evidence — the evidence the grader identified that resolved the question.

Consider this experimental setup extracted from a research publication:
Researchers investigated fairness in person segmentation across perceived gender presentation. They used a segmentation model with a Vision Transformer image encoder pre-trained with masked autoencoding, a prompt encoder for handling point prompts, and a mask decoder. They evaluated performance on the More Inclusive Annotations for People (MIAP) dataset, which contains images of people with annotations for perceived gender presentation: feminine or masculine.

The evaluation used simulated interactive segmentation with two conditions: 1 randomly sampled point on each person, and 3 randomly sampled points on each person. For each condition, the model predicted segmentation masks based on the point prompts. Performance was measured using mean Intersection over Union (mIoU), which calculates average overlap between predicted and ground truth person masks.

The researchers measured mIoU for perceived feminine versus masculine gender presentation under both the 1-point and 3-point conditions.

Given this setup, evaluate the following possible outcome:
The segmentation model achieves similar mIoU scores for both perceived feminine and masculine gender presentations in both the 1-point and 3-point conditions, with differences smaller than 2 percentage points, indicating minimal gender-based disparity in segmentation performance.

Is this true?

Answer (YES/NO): YES